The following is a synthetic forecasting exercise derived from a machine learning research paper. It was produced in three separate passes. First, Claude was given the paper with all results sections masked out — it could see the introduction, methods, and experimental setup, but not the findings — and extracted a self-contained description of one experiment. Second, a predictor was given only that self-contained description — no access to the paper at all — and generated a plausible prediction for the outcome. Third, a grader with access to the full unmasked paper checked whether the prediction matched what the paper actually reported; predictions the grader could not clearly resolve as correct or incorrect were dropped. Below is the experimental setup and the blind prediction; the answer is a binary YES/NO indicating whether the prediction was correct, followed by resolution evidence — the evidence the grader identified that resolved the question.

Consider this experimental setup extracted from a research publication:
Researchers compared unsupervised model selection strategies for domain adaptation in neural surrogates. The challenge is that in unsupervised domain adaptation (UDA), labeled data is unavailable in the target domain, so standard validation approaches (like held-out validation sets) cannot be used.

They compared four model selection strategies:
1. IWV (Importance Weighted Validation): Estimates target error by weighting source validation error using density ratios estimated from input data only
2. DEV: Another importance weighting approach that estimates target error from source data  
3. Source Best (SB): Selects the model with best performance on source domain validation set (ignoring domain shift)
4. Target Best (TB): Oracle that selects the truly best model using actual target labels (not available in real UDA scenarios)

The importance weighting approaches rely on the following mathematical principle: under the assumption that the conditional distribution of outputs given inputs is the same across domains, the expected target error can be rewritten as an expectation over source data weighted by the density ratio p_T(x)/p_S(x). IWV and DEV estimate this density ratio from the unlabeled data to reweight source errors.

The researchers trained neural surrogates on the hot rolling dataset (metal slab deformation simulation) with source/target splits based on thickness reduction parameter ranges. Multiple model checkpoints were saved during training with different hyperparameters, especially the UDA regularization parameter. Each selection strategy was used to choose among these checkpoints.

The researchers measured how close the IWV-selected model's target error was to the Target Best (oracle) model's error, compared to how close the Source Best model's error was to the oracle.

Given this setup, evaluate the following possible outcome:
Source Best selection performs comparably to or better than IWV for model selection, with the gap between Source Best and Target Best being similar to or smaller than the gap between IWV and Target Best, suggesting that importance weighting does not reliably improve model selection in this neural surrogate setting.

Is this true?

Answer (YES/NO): NO